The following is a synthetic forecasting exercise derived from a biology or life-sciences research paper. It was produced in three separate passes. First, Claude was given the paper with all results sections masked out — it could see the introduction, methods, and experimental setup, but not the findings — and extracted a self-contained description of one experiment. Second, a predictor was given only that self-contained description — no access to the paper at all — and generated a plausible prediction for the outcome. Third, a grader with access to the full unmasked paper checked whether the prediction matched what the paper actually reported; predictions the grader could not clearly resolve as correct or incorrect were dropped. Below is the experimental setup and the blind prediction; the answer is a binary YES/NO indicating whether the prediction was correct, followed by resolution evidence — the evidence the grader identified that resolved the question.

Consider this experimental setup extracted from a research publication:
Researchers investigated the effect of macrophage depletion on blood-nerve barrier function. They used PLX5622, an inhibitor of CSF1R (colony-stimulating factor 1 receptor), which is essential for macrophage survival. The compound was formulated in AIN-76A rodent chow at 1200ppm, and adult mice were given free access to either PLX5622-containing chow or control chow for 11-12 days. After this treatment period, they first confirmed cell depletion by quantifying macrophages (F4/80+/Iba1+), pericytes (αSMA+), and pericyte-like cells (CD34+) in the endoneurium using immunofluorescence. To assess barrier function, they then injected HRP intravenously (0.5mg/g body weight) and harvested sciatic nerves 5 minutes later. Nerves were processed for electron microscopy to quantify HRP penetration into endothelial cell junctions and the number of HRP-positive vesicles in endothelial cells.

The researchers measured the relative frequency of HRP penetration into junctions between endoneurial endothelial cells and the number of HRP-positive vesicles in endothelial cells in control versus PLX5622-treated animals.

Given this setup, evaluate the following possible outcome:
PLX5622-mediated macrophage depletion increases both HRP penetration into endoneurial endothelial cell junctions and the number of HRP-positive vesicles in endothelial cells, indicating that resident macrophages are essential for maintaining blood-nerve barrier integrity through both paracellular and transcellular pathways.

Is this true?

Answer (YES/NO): NO